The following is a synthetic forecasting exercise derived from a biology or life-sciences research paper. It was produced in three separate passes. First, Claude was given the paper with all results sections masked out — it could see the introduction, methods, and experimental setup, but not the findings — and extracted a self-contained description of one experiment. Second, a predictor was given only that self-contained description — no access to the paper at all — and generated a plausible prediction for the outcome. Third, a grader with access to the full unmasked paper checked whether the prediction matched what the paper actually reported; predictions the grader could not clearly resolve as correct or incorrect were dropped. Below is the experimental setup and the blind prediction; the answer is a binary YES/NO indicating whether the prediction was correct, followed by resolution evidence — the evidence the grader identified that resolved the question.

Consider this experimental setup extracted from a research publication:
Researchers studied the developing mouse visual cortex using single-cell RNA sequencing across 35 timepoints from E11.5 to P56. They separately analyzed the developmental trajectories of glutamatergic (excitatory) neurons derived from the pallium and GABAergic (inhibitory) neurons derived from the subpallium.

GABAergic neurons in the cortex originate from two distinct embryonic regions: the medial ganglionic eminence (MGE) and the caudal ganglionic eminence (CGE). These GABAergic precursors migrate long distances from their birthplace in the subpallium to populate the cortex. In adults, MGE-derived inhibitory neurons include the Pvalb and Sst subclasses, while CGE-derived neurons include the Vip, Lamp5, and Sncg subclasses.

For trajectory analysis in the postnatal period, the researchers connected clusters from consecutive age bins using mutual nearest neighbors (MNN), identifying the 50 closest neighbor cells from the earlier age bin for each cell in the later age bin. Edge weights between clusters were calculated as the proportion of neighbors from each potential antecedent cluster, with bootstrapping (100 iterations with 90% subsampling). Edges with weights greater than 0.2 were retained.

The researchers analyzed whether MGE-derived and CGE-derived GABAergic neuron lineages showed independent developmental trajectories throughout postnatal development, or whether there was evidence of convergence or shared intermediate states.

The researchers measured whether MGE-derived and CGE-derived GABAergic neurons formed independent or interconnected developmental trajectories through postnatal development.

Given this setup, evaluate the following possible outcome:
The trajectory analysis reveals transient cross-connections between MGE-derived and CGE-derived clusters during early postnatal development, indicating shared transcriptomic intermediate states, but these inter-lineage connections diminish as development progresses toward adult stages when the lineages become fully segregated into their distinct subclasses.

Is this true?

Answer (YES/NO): NO